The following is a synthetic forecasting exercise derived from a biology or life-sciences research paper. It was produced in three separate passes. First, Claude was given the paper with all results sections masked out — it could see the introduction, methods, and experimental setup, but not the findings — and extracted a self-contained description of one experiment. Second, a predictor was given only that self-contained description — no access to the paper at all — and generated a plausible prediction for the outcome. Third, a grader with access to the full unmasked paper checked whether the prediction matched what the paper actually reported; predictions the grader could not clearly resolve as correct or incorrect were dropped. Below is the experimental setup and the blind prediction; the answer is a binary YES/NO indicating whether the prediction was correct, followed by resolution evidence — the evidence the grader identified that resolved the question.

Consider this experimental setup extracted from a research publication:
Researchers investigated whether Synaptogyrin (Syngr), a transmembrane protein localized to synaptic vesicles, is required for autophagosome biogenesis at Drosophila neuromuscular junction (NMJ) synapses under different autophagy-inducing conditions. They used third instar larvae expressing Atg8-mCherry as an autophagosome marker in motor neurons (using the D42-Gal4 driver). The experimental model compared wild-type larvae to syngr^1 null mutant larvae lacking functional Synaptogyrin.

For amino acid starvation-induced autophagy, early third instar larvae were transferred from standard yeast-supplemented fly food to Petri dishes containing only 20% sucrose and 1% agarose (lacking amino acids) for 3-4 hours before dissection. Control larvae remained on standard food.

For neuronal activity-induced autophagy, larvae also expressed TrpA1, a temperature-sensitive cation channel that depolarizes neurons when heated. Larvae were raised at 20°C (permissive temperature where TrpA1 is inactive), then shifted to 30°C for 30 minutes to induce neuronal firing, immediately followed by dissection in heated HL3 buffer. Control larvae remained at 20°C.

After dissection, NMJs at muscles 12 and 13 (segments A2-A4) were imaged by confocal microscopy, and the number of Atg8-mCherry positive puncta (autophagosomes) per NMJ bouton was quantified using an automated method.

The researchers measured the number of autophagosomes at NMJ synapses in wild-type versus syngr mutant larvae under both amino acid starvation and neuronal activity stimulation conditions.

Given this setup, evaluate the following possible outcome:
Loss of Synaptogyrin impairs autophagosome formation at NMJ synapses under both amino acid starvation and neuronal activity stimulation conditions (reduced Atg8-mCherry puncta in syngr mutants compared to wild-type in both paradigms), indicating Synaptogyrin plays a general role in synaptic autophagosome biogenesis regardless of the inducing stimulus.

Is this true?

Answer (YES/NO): NO